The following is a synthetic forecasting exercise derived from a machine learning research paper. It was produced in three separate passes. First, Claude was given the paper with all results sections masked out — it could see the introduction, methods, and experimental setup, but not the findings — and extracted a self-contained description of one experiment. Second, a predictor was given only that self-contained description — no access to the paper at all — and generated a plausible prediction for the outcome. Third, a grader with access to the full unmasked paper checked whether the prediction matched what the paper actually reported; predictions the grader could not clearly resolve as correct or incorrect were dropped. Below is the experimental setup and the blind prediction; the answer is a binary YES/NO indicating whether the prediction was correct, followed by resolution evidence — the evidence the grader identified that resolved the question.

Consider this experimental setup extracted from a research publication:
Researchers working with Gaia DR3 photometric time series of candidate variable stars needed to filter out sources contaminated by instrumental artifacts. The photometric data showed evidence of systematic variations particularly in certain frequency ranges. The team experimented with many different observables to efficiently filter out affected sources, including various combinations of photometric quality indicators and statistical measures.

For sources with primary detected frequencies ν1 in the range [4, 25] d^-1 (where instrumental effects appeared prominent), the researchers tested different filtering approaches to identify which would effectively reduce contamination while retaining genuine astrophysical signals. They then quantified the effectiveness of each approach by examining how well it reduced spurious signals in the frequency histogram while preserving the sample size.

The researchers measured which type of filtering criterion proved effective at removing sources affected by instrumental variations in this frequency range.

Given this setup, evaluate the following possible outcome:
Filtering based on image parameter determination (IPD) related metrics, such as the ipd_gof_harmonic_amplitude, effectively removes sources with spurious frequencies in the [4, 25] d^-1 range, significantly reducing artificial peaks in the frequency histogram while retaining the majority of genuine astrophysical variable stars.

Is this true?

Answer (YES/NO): NO